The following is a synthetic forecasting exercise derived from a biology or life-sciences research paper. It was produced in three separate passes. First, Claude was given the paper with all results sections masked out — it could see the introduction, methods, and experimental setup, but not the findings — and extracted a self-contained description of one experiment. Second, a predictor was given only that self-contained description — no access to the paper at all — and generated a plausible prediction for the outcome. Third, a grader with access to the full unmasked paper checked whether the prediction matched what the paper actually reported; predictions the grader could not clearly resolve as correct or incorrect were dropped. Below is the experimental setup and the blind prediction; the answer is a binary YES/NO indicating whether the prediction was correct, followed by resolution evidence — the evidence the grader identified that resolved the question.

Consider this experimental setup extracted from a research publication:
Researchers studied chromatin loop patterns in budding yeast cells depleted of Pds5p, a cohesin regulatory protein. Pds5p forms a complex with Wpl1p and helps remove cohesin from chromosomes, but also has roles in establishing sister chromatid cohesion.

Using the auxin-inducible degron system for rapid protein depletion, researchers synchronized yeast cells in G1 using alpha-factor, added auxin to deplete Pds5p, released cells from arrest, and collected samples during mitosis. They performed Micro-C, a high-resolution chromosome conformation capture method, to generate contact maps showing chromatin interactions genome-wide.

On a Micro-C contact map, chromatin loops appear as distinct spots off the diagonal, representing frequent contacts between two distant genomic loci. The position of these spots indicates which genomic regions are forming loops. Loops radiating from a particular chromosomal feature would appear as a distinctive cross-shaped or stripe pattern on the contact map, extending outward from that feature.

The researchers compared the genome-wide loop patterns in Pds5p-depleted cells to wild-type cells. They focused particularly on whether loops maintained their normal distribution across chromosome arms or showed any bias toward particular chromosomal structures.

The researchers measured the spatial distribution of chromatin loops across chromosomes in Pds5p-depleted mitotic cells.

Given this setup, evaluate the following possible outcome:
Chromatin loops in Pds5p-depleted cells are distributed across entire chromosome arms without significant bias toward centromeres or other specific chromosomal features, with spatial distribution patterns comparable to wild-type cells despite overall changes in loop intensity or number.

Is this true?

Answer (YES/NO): NO